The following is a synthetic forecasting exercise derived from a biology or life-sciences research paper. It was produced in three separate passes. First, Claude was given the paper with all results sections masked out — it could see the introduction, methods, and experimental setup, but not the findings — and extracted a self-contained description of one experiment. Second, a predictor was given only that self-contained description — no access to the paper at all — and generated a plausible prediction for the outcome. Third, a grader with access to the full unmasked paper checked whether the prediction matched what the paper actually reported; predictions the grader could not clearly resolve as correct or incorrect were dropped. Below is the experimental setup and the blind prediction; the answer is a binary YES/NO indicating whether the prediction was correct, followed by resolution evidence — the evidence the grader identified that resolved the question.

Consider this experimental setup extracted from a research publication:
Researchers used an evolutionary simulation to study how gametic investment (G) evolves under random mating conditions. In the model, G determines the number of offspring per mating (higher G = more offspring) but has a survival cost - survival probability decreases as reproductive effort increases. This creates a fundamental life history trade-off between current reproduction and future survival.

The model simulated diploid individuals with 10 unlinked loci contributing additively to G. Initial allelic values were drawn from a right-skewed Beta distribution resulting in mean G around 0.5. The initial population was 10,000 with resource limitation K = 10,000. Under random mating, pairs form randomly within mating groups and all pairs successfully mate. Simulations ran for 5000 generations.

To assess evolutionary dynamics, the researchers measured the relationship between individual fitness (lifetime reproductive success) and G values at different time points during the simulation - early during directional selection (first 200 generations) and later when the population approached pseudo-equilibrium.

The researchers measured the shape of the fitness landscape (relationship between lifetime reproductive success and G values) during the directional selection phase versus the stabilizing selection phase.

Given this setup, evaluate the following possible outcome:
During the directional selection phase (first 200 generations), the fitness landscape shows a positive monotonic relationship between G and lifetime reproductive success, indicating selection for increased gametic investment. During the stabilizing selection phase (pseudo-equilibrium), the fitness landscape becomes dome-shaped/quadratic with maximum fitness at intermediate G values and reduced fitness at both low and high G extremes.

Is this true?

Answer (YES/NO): YES